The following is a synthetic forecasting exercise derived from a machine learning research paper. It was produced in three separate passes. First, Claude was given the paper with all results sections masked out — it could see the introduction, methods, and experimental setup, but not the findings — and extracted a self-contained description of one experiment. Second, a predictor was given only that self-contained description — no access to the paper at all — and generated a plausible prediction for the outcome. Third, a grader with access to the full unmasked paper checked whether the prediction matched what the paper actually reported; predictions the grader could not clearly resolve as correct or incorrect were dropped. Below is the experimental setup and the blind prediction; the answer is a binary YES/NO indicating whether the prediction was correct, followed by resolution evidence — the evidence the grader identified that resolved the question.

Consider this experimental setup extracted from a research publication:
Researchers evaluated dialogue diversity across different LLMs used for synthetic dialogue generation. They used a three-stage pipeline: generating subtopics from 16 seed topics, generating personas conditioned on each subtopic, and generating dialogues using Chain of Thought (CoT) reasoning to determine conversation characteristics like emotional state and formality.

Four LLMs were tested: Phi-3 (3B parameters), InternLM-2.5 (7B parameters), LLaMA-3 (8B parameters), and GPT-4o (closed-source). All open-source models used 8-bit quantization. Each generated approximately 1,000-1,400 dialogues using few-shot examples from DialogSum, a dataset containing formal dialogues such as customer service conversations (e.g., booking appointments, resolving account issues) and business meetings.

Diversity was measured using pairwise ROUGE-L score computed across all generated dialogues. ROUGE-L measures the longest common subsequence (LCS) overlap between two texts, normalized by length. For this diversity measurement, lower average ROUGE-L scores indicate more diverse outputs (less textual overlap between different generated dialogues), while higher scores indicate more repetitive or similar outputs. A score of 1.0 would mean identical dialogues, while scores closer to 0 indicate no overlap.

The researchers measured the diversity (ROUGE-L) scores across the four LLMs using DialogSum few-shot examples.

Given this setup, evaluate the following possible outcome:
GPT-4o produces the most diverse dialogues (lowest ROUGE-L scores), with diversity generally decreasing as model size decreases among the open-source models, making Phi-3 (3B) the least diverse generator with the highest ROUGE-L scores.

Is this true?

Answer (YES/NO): NO